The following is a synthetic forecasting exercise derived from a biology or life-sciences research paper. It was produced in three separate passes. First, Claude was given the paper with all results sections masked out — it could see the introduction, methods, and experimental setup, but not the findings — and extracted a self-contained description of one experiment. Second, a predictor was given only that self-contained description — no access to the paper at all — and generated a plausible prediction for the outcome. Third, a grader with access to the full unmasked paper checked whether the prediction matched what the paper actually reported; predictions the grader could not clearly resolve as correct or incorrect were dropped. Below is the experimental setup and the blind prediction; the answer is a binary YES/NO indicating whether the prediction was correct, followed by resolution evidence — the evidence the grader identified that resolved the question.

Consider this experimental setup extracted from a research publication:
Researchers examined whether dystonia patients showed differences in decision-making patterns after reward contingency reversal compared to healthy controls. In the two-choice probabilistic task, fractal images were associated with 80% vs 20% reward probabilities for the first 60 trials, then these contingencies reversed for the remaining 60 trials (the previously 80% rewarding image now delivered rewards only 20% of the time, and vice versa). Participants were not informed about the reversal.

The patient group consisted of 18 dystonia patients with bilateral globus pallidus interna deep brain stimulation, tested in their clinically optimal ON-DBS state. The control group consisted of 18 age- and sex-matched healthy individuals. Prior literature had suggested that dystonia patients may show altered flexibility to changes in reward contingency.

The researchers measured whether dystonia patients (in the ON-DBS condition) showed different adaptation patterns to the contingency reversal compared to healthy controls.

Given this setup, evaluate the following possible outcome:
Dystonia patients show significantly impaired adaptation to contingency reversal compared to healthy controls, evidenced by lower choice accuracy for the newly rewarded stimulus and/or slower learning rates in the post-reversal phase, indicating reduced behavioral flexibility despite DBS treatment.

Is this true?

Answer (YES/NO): NO